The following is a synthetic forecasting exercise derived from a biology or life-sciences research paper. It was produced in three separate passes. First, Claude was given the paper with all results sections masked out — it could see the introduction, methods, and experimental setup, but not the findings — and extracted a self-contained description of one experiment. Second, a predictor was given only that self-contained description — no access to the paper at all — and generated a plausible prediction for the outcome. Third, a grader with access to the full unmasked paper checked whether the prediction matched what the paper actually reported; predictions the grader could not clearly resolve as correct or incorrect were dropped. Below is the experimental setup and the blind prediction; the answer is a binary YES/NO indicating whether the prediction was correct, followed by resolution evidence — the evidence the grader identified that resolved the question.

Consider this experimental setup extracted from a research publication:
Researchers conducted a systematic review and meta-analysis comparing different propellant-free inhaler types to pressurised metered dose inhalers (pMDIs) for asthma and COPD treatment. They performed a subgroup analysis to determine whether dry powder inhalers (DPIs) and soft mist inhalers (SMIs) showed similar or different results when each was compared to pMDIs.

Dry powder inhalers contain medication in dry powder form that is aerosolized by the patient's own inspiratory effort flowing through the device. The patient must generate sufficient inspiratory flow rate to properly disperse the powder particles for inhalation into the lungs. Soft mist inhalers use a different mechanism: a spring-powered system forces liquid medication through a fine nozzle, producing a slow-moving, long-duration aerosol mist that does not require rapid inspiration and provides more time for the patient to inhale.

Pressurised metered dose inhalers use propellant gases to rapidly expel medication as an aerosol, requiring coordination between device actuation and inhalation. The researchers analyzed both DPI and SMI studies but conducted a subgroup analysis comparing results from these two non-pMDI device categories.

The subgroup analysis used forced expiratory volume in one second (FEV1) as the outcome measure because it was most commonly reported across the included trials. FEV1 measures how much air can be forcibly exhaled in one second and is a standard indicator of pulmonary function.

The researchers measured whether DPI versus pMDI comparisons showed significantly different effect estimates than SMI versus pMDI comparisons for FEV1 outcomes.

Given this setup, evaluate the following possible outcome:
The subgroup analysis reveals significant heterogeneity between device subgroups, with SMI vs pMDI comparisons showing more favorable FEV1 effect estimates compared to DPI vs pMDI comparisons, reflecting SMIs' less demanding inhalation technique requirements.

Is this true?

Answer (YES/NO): NO